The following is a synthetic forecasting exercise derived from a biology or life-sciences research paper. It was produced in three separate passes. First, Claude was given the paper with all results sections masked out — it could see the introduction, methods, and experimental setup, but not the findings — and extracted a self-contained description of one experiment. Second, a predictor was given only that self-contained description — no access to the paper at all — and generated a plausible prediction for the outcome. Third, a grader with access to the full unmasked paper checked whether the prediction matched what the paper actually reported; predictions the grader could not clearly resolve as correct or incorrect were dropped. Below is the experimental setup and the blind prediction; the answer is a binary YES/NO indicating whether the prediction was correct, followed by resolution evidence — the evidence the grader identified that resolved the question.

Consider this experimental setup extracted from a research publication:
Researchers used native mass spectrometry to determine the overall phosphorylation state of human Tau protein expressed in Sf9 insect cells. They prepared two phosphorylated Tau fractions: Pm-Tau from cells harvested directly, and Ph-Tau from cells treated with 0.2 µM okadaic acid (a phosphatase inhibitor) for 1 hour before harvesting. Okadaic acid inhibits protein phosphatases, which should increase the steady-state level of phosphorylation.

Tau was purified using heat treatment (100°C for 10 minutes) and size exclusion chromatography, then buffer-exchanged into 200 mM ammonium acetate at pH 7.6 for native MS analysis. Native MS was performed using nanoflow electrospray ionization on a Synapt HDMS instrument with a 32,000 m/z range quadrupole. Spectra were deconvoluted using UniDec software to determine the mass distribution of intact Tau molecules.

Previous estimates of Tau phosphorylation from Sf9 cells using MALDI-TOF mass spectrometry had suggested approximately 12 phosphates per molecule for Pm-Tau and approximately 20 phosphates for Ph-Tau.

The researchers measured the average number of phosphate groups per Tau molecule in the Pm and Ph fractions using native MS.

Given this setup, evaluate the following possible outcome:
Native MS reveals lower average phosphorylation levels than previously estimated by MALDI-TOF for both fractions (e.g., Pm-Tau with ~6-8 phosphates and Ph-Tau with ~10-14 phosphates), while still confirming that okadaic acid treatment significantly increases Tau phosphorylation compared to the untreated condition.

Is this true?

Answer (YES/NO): YES